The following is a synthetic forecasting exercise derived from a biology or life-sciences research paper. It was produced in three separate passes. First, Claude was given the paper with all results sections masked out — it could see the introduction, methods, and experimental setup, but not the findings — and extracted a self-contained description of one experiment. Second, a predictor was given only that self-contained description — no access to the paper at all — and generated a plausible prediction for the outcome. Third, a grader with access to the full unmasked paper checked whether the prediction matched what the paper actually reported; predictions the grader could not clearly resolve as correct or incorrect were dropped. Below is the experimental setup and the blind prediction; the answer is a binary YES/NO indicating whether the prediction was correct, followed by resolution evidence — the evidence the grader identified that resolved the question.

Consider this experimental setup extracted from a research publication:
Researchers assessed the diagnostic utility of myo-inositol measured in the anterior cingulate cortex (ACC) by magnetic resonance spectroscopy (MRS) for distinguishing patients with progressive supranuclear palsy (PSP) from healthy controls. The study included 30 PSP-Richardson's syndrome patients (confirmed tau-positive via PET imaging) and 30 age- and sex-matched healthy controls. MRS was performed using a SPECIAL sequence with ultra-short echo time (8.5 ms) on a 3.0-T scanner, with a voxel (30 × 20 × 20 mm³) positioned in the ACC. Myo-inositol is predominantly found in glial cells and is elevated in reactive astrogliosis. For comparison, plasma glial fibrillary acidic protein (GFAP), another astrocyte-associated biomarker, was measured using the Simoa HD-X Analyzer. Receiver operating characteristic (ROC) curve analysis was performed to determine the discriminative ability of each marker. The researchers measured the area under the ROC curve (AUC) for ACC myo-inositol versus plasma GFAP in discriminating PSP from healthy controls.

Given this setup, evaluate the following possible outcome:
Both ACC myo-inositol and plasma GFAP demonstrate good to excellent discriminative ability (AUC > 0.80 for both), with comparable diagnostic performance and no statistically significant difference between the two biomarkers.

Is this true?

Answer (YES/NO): NO